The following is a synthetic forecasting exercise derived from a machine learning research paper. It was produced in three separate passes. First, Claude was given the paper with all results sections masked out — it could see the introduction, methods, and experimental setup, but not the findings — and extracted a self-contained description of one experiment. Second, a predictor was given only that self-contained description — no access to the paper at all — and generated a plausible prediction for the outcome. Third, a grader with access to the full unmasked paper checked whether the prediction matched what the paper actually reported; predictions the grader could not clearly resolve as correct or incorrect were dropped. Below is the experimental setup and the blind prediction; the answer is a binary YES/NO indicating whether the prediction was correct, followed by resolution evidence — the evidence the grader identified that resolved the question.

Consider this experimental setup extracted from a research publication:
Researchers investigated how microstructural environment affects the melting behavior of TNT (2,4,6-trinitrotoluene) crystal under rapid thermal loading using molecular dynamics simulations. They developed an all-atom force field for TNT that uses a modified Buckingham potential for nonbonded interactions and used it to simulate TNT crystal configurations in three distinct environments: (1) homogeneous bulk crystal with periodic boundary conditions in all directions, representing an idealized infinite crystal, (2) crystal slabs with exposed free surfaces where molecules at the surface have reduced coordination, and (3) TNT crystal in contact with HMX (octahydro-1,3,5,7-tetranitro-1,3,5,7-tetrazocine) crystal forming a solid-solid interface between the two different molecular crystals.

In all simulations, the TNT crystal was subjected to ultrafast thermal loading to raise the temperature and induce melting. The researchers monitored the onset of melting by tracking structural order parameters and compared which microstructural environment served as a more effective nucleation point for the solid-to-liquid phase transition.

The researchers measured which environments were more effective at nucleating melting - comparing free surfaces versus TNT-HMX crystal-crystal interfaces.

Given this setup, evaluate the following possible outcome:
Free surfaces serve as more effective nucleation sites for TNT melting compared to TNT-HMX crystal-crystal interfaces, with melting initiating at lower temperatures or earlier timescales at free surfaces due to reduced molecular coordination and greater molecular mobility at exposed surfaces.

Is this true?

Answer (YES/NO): YES